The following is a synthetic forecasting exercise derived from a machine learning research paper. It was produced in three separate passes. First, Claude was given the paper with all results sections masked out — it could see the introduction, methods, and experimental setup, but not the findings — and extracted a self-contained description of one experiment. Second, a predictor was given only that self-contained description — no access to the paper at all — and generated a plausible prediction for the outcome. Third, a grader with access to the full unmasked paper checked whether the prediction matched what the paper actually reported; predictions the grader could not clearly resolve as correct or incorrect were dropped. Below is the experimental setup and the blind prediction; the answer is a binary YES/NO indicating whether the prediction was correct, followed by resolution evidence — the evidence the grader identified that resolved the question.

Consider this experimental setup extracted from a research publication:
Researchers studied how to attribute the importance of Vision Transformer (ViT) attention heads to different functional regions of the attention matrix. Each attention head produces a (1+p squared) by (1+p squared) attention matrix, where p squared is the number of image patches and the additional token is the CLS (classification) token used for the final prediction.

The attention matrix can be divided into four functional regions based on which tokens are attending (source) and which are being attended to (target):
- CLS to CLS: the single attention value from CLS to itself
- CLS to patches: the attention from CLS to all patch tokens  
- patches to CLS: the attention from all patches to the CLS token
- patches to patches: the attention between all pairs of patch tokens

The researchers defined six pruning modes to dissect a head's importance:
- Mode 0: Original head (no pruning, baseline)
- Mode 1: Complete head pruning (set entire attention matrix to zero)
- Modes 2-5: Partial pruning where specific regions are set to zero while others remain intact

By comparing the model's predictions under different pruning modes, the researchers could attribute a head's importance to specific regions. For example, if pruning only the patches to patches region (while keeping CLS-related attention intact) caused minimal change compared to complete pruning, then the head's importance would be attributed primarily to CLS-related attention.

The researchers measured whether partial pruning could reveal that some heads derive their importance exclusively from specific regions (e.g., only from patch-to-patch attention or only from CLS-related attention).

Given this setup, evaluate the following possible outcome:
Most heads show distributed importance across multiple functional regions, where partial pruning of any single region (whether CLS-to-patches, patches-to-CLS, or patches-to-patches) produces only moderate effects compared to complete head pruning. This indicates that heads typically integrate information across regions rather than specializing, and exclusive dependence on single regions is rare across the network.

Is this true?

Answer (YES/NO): NO